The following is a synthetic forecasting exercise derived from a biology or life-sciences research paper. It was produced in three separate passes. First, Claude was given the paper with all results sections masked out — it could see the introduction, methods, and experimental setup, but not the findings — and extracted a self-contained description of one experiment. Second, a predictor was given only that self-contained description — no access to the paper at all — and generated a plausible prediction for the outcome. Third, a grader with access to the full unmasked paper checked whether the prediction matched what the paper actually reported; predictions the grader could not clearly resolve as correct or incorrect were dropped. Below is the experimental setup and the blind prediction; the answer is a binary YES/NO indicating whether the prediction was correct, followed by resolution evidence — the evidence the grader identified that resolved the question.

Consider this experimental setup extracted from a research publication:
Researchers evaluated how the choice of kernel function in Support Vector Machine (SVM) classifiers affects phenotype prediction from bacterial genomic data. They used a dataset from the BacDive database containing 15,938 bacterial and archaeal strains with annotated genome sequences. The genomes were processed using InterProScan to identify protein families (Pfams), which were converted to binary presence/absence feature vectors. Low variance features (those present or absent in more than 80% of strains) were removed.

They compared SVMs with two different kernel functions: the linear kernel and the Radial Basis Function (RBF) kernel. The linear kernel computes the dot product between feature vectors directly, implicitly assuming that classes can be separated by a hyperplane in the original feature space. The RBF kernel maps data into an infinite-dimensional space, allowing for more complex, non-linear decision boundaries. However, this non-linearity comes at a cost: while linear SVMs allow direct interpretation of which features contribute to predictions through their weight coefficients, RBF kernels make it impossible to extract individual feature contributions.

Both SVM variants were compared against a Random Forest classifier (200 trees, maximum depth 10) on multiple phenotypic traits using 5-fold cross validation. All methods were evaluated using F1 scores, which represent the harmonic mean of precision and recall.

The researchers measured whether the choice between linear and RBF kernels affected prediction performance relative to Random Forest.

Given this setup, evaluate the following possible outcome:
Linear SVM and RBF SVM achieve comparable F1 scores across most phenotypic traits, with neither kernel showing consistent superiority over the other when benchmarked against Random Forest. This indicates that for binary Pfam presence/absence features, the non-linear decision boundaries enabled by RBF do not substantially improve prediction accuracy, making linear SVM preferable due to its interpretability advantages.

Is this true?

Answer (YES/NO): NO